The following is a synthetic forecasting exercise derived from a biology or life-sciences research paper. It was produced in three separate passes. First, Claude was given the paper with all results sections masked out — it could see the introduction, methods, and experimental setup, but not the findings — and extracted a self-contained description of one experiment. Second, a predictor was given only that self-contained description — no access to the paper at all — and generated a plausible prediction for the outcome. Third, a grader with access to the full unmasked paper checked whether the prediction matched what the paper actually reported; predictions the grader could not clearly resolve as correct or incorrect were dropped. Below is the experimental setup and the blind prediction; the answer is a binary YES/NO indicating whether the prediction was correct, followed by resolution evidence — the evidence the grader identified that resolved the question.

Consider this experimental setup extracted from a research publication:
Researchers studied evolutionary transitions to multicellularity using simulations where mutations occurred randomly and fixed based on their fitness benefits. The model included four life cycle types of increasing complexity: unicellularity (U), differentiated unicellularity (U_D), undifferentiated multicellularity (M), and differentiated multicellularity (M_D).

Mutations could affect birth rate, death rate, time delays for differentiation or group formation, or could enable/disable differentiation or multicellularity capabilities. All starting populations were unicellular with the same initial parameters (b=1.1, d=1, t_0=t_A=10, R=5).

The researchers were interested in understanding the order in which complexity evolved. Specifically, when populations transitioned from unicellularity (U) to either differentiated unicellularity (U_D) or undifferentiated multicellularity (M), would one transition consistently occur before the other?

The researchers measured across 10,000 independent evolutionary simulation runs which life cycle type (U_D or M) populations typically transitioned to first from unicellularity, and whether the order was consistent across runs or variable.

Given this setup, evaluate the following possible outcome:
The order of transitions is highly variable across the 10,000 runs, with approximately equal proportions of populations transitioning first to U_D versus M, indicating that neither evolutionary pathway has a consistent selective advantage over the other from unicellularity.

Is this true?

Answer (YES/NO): NO